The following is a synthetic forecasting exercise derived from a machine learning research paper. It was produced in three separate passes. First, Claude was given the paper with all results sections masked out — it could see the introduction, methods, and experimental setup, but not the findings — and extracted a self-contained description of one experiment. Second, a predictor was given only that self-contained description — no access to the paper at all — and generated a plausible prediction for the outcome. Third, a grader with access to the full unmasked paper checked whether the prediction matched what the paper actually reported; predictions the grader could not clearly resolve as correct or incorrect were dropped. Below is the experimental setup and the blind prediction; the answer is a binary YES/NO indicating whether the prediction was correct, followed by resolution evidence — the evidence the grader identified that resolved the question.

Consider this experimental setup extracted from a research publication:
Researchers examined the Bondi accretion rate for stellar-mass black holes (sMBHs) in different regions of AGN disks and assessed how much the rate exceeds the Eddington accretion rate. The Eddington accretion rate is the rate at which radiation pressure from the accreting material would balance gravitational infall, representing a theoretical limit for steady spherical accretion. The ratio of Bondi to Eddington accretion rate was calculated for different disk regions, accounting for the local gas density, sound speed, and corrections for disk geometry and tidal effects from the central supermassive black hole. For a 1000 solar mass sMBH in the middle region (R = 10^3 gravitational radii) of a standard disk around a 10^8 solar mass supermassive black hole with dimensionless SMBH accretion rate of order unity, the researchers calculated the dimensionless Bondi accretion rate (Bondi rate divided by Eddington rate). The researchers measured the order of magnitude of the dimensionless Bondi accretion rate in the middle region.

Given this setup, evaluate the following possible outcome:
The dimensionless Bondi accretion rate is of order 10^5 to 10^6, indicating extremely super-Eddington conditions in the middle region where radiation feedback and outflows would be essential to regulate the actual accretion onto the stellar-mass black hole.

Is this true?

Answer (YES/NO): NO